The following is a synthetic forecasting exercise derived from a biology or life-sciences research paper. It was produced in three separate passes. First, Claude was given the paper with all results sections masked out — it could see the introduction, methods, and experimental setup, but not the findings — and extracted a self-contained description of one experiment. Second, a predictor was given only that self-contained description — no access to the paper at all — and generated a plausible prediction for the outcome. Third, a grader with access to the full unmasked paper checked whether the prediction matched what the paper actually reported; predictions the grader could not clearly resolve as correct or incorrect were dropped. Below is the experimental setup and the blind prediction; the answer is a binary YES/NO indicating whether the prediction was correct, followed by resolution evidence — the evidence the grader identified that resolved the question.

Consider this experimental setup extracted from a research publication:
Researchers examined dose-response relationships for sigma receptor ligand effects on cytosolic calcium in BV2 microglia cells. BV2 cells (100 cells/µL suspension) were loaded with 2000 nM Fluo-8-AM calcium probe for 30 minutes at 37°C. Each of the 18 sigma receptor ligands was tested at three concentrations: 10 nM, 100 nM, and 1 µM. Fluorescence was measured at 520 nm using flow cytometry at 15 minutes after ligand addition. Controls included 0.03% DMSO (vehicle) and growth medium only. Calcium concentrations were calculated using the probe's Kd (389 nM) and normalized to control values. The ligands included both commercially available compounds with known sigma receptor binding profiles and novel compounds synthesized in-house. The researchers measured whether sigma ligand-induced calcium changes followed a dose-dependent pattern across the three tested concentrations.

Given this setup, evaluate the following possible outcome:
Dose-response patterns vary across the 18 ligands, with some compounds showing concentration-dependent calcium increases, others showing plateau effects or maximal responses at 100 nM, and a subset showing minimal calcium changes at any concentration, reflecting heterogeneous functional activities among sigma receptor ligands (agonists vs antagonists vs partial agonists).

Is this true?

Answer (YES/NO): NO